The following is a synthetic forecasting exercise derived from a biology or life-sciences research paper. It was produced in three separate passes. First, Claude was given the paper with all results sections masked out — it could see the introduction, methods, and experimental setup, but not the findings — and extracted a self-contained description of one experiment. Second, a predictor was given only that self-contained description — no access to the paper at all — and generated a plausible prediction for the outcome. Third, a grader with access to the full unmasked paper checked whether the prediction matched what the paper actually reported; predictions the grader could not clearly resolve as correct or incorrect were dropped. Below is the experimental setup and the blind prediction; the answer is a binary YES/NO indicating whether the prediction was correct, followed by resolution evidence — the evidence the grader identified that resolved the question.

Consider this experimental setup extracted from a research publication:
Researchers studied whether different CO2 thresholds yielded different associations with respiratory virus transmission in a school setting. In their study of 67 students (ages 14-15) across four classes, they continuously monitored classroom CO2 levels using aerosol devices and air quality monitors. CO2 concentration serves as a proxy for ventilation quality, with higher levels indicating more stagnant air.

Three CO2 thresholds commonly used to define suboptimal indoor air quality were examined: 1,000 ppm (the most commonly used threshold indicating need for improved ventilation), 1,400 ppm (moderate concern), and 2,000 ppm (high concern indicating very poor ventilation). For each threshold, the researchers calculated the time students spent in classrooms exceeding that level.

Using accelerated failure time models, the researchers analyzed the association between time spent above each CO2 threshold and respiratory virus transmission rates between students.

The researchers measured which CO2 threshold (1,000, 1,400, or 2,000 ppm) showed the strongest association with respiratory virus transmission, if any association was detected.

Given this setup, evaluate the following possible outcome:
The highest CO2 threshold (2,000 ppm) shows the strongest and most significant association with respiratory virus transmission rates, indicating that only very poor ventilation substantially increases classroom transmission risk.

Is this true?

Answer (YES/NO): NO